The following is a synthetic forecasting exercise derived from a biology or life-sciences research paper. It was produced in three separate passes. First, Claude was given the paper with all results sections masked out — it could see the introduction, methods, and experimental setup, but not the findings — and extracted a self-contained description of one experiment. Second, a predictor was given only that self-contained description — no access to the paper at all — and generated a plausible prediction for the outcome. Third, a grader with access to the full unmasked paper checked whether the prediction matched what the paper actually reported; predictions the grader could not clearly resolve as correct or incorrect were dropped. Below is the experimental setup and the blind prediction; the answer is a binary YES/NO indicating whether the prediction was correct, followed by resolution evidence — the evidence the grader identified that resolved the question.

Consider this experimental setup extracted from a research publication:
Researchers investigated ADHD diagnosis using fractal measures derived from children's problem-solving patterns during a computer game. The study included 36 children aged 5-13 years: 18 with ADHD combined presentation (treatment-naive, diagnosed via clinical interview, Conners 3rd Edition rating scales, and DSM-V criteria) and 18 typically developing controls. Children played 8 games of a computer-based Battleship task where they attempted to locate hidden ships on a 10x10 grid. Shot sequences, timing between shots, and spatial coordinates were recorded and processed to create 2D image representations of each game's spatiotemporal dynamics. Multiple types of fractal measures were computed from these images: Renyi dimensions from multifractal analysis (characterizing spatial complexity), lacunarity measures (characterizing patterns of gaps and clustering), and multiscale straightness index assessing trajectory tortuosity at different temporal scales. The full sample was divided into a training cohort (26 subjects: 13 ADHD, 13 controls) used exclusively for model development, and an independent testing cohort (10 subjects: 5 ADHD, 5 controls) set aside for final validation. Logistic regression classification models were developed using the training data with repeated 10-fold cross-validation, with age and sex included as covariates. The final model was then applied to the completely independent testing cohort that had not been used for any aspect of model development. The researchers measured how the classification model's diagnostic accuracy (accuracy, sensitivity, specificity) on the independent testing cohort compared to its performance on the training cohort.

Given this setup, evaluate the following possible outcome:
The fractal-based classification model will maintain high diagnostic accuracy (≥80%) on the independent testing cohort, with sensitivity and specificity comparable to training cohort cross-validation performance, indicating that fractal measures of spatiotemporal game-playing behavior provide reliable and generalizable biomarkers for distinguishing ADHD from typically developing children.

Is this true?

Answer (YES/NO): YES